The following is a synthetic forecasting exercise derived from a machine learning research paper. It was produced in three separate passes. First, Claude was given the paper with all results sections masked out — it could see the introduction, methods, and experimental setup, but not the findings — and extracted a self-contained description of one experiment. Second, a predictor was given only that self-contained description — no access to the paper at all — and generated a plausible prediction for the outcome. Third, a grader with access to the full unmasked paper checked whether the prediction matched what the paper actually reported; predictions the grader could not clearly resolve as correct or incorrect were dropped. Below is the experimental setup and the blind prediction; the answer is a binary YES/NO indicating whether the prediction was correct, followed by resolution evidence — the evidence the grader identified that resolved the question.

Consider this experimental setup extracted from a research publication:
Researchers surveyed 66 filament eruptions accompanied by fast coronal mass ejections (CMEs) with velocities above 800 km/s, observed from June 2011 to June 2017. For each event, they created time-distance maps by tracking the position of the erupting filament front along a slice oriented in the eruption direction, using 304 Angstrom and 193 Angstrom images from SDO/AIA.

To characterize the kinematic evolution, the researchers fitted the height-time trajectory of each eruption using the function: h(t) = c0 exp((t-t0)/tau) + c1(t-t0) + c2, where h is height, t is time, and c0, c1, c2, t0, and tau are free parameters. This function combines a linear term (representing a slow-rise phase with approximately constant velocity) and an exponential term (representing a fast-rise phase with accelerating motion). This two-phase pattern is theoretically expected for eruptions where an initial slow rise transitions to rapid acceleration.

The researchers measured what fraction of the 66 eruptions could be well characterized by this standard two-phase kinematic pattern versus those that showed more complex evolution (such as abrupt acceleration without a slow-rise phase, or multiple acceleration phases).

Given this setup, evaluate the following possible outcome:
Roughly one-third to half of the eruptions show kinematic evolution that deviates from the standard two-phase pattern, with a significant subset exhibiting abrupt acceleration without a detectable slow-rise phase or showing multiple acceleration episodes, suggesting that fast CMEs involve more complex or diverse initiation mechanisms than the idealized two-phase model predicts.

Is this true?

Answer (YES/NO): YES